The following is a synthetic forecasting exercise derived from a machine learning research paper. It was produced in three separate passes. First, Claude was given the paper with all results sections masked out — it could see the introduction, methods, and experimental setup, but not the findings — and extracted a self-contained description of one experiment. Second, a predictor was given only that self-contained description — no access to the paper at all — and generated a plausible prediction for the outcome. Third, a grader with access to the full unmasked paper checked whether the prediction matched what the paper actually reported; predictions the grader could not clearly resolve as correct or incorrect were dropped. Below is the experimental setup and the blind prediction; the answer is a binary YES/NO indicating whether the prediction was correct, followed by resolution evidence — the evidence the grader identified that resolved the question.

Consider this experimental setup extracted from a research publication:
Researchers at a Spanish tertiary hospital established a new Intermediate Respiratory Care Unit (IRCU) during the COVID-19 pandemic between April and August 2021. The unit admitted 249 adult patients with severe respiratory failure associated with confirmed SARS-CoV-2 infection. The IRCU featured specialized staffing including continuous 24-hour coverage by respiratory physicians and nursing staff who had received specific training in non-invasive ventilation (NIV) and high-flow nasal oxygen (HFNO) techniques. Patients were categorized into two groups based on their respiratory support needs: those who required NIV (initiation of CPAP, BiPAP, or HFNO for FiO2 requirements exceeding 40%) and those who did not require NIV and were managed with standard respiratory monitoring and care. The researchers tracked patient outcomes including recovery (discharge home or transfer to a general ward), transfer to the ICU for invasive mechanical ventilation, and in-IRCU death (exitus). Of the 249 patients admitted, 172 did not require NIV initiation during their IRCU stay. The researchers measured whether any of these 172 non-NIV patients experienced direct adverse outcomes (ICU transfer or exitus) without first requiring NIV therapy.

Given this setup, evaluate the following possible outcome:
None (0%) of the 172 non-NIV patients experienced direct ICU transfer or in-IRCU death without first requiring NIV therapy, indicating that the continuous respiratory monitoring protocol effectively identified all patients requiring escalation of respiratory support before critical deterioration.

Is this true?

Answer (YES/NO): YES